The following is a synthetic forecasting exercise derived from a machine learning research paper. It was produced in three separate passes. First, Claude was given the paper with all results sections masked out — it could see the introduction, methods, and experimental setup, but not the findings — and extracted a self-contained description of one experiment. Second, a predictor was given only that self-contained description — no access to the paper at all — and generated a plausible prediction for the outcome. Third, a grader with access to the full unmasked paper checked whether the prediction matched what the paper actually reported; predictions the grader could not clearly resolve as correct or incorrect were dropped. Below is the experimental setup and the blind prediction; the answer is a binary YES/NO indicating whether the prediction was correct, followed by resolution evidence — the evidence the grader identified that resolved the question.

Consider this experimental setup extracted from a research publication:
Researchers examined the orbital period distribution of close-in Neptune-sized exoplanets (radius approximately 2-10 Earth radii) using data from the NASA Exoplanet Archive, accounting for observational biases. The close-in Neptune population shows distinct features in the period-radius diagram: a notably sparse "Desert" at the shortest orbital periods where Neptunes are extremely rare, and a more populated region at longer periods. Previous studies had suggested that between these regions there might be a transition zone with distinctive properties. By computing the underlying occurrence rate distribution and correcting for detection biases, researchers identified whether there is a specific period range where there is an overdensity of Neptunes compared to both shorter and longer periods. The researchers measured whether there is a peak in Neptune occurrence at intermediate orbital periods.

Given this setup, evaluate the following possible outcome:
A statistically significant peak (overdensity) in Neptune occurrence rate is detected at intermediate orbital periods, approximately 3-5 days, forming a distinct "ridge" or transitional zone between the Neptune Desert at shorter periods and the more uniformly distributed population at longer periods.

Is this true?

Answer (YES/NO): YES